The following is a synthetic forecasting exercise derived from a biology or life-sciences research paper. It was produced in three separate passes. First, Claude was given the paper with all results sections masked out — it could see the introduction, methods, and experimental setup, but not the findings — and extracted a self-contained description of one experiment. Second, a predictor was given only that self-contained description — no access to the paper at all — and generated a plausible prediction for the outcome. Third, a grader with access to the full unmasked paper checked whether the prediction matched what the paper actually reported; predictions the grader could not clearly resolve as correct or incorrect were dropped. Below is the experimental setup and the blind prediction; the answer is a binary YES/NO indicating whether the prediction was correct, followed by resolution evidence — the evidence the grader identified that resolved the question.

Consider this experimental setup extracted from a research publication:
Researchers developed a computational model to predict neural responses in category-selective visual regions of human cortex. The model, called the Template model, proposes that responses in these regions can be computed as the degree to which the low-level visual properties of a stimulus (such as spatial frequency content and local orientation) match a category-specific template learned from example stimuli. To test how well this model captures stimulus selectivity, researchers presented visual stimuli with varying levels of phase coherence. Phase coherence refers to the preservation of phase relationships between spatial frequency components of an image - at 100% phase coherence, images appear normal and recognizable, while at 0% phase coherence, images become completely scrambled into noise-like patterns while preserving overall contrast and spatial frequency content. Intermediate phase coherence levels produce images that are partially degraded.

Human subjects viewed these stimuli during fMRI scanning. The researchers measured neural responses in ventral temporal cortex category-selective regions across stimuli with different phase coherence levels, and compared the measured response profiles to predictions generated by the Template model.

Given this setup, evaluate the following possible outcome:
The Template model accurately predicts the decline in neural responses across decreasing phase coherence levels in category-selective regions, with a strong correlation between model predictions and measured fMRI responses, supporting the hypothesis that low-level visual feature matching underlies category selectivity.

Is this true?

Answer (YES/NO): NO